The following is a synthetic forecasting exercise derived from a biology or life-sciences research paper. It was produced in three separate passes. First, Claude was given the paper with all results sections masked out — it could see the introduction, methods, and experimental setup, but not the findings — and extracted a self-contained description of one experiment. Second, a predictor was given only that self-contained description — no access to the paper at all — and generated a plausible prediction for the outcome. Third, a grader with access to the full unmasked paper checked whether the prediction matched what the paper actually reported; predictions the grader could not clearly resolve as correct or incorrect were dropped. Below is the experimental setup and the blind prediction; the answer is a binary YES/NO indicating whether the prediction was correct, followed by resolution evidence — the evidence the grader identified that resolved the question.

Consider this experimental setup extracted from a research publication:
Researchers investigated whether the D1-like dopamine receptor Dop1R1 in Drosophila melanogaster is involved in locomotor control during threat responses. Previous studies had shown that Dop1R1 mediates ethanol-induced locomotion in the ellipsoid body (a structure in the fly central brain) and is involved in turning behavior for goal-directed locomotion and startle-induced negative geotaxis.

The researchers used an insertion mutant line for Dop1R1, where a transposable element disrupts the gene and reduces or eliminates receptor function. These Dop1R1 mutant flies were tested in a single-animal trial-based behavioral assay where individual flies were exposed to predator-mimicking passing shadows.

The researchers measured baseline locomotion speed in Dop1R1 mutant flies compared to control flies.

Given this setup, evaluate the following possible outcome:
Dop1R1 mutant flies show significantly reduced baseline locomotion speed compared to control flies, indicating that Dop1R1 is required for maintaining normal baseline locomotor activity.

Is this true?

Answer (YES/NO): YES